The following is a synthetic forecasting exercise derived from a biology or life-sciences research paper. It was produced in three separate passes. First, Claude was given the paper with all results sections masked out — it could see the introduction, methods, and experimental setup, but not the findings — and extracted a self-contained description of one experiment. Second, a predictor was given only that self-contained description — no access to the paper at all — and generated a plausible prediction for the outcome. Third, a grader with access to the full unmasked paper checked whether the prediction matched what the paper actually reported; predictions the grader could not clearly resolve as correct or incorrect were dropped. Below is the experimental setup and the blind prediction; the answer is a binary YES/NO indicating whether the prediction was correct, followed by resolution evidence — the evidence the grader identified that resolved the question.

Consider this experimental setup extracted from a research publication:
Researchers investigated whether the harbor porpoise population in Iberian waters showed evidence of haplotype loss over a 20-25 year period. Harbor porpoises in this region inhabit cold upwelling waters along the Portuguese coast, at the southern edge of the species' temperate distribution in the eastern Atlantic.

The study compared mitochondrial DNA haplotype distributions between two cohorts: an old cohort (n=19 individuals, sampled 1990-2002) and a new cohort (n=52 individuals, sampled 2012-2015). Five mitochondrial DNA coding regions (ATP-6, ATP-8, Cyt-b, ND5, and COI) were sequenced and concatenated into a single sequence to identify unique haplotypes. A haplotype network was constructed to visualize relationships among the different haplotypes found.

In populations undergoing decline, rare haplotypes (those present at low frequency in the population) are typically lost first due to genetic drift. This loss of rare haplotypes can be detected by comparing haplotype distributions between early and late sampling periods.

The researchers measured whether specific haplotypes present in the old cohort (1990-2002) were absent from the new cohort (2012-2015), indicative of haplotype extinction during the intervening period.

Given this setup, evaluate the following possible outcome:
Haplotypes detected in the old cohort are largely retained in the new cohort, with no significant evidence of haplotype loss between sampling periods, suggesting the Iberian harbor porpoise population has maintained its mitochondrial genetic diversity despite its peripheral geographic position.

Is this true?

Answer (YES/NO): NO